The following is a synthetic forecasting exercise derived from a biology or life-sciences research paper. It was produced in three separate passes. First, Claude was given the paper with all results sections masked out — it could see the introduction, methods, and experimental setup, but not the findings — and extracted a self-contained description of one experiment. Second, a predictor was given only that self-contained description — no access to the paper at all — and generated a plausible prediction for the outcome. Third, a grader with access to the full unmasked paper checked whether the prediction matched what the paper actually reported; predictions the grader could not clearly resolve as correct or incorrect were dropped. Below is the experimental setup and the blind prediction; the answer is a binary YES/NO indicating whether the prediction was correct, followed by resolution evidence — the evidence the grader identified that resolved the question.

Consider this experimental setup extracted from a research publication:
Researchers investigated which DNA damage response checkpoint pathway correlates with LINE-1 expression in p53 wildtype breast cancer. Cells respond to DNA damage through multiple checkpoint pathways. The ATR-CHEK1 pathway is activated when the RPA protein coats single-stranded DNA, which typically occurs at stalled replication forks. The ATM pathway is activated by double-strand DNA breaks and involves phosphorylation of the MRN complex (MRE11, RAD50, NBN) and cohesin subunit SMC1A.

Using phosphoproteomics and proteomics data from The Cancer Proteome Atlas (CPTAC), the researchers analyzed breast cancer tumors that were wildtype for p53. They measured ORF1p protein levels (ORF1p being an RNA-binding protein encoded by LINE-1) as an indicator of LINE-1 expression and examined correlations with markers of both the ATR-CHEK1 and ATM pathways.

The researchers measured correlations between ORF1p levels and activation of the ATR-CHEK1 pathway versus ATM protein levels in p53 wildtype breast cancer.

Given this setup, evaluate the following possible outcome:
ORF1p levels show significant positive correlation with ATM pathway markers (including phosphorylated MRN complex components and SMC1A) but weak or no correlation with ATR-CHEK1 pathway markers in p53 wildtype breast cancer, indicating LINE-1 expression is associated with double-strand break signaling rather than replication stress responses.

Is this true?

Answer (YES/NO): NO